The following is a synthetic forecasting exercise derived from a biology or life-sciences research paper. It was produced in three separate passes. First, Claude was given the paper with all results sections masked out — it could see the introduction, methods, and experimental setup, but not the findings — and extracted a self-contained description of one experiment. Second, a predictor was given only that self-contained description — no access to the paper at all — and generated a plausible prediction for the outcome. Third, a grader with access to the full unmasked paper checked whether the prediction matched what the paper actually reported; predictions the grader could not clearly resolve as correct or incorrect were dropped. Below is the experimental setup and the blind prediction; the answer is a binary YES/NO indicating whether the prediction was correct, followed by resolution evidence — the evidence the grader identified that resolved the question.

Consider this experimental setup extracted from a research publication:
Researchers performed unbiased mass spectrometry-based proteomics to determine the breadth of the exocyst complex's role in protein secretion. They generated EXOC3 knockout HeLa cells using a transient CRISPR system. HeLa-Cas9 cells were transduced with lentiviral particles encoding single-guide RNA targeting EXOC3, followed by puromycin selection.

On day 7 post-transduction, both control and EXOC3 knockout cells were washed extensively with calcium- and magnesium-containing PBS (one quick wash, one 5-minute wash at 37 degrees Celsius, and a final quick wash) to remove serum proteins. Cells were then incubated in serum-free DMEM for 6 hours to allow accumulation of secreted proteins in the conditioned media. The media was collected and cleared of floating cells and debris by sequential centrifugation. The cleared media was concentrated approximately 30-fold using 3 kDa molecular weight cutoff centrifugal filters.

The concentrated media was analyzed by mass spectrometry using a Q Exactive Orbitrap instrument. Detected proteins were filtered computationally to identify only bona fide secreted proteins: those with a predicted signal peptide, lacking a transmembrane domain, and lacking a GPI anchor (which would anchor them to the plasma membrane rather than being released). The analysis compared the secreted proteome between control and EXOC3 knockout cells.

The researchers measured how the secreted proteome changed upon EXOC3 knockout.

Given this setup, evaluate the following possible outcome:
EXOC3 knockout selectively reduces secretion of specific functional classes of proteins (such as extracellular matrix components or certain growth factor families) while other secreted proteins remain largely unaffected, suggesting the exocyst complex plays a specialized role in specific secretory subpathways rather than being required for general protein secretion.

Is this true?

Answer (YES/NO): NO